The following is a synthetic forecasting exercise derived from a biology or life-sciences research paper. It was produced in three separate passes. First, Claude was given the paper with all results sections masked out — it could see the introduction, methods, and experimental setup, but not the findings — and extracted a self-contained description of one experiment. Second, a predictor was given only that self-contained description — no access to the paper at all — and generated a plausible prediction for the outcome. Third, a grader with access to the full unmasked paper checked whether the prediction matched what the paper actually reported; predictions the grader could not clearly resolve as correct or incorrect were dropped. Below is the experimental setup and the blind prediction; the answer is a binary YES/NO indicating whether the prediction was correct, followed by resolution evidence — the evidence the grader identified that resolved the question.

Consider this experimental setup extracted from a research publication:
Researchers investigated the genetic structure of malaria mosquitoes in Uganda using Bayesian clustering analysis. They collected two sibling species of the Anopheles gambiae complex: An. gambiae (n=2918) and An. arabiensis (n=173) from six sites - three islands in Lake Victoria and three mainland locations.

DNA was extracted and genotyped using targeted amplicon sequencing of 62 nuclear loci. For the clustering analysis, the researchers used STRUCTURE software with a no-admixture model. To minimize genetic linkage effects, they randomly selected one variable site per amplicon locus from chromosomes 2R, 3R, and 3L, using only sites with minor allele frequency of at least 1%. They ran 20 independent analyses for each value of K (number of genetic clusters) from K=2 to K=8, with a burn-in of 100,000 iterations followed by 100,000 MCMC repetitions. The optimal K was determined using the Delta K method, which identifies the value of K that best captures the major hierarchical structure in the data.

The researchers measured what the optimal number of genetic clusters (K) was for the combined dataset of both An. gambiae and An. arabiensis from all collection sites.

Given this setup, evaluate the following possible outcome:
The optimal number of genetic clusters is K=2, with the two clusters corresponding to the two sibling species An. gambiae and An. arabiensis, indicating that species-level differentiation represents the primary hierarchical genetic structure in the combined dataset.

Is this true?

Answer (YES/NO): NO